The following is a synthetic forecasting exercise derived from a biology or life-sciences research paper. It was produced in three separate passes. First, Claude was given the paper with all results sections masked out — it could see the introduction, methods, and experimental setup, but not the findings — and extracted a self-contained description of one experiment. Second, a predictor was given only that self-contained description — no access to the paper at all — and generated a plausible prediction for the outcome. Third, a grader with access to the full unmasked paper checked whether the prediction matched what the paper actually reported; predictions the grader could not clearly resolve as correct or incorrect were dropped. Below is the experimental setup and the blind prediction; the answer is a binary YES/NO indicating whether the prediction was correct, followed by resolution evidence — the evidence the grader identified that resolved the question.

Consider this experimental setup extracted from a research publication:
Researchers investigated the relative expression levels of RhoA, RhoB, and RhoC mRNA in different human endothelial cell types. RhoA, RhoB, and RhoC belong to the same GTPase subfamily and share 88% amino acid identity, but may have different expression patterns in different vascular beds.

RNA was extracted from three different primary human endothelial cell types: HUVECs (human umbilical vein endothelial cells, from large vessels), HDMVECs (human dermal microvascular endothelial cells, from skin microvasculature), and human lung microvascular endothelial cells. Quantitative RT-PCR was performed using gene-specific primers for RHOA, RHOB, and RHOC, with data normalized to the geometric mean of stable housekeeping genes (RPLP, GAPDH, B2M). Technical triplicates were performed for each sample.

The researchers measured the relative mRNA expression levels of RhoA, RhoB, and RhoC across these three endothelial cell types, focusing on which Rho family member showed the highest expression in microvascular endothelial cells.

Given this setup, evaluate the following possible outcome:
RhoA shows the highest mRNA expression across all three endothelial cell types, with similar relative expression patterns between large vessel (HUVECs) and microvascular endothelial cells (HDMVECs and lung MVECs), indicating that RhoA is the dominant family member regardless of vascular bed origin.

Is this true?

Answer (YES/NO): NO